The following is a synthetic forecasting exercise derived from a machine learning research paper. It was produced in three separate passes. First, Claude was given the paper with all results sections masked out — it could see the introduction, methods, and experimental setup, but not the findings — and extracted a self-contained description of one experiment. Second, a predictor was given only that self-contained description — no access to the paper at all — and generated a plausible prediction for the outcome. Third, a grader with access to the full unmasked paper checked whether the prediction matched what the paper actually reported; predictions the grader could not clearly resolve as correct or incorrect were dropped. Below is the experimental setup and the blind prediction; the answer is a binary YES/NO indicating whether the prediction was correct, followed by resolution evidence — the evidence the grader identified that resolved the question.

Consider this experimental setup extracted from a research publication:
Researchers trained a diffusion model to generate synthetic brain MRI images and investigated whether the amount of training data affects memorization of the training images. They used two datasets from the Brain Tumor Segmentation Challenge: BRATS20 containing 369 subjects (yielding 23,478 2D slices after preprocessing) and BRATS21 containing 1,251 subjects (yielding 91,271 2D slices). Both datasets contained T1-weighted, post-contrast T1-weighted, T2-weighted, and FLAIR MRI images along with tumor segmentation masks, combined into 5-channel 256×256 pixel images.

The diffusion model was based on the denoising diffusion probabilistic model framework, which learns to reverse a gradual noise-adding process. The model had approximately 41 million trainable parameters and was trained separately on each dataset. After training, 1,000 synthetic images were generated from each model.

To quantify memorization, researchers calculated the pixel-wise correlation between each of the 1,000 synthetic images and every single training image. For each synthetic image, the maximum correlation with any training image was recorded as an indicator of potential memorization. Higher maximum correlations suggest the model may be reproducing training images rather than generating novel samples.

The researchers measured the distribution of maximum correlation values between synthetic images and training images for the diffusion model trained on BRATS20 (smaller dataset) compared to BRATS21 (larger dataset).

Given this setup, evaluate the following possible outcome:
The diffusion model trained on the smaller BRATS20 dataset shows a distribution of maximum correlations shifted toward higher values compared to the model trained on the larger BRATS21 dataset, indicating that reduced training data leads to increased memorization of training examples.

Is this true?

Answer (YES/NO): YES